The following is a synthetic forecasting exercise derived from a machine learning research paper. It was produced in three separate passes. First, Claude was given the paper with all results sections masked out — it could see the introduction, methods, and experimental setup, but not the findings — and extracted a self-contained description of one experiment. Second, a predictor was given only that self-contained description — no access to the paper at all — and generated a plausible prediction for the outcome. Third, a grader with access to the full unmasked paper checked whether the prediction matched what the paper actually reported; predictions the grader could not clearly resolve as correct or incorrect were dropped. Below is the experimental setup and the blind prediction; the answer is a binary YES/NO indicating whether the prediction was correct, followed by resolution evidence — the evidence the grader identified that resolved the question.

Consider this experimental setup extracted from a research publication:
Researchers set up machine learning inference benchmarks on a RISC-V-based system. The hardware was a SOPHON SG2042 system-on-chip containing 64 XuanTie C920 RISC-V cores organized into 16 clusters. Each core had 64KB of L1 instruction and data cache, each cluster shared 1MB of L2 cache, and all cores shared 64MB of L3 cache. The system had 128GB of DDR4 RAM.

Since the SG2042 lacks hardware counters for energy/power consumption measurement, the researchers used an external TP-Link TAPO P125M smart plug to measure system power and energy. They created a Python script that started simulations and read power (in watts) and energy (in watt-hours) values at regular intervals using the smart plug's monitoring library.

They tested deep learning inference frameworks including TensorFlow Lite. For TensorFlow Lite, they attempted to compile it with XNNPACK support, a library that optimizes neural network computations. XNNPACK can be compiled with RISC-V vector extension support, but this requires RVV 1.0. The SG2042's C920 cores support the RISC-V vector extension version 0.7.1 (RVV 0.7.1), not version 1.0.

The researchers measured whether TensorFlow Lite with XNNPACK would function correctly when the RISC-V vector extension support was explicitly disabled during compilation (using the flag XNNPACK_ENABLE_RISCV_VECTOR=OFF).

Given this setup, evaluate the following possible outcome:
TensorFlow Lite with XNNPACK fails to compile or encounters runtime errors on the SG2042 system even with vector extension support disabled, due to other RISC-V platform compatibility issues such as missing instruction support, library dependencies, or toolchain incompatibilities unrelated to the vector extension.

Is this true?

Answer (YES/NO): NO